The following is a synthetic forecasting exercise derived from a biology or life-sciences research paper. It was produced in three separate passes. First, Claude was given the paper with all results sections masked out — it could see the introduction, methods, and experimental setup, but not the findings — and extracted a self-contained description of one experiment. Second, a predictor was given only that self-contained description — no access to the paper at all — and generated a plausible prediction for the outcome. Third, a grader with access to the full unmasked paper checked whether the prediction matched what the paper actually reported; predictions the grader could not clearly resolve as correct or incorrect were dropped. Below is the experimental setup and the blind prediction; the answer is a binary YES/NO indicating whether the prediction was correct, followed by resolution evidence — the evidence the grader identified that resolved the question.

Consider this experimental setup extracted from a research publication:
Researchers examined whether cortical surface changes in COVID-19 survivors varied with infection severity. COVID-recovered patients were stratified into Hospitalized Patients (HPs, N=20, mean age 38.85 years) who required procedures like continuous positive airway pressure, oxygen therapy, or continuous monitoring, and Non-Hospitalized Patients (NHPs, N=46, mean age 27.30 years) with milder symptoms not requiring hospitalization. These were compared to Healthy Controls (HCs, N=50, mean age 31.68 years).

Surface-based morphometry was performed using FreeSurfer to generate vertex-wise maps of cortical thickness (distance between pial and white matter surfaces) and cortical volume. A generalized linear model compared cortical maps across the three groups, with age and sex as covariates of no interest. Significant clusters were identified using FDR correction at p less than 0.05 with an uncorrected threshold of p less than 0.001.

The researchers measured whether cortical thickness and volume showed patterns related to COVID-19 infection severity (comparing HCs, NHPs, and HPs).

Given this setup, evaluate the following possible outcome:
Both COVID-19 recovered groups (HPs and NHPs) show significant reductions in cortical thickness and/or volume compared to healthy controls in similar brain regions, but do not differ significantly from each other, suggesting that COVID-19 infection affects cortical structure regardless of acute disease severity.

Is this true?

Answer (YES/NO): NO